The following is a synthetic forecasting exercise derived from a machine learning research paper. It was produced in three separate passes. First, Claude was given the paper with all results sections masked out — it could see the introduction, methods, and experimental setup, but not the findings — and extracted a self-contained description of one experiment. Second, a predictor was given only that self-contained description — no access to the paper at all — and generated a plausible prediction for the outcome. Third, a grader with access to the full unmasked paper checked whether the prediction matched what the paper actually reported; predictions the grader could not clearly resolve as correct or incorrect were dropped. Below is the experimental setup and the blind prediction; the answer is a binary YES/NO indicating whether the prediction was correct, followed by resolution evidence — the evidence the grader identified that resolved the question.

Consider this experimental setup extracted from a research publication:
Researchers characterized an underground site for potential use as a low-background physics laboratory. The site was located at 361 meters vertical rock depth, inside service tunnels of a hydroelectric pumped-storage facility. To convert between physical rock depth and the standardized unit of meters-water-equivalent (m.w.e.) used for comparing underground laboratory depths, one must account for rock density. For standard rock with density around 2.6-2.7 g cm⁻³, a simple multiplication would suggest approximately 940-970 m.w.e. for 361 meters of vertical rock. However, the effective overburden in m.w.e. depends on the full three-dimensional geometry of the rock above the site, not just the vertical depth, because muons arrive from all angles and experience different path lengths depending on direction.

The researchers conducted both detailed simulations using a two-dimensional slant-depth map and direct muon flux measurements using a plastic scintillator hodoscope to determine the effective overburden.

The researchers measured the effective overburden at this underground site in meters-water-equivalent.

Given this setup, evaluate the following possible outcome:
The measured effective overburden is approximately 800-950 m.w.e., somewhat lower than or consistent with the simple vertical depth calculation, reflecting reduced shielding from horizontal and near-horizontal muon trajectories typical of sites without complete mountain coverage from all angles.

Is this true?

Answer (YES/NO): YES